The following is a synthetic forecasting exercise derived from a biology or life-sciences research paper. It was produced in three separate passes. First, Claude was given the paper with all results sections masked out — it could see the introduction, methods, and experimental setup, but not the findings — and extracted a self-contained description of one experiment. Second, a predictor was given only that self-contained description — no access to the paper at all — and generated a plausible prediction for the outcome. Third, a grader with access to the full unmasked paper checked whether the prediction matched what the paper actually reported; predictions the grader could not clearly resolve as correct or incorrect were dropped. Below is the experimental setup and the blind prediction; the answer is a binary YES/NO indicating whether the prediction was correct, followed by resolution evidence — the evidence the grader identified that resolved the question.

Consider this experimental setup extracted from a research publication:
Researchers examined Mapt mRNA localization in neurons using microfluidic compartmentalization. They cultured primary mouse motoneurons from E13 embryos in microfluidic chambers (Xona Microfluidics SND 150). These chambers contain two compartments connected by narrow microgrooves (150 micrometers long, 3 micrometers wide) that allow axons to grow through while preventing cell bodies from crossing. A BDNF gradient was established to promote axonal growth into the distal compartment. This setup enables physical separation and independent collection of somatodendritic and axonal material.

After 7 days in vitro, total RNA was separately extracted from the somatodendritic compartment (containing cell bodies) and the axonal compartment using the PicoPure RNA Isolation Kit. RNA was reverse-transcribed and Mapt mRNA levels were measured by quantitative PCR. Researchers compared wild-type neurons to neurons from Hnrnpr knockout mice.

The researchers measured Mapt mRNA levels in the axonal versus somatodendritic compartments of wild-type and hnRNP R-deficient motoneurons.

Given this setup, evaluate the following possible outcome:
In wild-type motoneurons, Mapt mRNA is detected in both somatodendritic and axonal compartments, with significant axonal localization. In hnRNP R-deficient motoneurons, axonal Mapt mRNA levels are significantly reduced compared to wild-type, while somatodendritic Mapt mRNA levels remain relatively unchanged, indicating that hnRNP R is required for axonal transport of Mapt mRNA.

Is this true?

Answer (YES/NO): YES